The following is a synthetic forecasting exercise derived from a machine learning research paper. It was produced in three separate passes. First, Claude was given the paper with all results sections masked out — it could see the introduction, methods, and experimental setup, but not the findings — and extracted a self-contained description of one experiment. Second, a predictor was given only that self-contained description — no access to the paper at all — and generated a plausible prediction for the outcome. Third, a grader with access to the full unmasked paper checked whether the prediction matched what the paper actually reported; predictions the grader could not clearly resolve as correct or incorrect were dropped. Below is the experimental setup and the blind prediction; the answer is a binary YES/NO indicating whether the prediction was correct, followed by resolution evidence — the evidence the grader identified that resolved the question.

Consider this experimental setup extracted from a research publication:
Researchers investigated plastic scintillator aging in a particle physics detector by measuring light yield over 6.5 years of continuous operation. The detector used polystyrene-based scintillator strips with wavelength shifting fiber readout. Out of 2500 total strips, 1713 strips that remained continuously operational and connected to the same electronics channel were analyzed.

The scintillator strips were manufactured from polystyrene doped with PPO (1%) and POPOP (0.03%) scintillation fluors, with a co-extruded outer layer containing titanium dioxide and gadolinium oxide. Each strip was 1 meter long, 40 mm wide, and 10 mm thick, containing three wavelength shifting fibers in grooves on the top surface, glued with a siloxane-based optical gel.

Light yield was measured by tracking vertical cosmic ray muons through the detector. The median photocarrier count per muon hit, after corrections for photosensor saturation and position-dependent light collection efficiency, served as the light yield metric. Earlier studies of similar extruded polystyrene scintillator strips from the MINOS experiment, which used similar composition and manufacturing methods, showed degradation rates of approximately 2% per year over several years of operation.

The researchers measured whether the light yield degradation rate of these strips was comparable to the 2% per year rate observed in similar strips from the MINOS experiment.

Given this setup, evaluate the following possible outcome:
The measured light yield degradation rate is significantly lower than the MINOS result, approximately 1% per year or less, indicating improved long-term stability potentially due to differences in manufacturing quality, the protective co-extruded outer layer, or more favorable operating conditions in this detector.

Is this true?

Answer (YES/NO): YES